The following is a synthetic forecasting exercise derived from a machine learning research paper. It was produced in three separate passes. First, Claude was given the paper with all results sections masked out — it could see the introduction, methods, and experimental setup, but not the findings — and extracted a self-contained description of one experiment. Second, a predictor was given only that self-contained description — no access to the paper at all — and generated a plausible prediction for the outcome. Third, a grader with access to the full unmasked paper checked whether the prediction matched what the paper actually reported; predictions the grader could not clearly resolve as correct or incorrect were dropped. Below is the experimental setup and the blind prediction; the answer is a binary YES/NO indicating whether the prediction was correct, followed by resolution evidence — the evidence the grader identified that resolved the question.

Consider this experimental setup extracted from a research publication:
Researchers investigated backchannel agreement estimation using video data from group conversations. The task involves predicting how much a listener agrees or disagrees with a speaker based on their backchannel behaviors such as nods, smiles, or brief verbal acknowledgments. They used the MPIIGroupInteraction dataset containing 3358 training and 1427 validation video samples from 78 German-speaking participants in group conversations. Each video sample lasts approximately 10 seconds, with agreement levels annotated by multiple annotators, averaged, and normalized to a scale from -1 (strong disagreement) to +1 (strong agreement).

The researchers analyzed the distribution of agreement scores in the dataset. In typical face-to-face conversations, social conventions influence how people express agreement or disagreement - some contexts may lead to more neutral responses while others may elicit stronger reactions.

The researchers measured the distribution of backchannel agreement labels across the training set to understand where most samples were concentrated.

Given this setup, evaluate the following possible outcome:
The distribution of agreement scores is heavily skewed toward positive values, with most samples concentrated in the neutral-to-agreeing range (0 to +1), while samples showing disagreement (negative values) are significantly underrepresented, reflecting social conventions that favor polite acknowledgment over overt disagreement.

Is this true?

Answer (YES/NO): YES